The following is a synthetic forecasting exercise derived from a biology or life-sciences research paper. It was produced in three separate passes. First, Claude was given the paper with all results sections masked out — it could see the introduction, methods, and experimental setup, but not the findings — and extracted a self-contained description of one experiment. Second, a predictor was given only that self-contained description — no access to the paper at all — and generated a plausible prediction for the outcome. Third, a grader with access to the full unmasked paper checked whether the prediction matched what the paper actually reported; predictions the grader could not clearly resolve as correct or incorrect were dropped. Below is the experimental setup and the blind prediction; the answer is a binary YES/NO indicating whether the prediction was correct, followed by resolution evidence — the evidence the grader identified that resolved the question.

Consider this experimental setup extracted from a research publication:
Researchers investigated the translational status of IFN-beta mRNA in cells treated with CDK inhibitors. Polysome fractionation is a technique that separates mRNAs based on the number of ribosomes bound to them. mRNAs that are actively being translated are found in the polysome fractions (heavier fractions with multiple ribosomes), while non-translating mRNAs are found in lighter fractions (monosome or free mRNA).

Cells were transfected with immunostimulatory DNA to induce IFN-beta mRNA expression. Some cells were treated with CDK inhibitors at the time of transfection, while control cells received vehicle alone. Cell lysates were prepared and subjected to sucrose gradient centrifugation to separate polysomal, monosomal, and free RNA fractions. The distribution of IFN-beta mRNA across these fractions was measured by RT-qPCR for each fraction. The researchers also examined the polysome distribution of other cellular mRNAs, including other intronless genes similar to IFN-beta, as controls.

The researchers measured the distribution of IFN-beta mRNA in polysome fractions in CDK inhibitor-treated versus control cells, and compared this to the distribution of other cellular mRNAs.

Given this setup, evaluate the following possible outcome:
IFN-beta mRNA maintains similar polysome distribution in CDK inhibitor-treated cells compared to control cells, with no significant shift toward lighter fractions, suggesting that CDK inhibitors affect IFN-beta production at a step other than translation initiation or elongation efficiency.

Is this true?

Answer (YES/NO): NO